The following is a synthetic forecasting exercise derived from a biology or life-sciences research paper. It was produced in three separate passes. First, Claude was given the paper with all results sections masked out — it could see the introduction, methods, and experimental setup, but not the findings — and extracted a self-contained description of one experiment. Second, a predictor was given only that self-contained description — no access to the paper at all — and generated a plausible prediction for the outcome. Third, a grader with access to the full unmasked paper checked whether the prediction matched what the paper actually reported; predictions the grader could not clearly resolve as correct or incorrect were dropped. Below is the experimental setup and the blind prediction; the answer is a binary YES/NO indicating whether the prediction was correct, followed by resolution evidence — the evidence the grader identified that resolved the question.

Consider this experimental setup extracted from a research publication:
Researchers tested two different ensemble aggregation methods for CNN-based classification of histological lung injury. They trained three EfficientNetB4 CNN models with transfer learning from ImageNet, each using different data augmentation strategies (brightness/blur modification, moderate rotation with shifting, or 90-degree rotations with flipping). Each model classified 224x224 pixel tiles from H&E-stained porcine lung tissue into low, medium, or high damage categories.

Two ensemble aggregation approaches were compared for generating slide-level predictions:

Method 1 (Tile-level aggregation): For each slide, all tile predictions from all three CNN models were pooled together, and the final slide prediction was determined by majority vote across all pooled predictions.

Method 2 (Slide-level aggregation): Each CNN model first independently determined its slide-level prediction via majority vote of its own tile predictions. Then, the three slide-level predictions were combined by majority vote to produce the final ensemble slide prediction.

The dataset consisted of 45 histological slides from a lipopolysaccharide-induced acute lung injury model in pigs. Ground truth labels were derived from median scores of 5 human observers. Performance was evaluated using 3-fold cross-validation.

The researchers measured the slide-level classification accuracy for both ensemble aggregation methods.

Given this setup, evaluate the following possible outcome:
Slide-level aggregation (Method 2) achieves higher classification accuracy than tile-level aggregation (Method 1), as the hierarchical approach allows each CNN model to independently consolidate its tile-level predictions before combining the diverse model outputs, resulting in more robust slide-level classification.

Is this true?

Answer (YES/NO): NO